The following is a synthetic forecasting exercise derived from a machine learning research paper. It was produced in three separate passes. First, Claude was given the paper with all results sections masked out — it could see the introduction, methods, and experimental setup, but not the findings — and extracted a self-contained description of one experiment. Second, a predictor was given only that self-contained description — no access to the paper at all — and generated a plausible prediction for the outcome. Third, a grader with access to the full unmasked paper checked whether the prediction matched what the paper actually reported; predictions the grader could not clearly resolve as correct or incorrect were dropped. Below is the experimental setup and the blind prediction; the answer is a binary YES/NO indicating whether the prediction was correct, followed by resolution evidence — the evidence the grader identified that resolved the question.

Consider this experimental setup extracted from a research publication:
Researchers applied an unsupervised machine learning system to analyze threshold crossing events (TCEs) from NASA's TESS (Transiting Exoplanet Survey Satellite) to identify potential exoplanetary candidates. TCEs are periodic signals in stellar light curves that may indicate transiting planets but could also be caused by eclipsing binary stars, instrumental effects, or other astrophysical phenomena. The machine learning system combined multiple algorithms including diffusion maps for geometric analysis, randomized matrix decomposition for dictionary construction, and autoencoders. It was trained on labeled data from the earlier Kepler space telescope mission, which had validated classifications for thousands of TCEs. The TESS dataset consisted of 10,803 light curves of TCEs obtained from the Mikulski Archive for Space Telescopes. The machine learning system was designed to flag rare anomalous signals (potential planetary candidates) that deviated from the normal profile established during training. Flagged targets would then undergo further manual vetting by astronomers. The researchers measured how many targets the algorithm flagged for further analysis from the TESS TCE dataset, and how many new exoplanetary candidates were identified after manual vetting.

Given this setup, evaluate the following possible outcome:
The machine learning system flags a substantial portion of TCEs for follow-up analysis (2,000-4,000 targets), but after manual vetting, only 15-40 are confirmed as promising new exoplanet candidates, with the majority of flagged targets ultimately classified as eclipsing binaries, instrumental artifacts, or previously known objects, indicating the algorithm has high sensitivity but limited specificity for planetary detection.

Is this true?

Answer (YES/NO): NO